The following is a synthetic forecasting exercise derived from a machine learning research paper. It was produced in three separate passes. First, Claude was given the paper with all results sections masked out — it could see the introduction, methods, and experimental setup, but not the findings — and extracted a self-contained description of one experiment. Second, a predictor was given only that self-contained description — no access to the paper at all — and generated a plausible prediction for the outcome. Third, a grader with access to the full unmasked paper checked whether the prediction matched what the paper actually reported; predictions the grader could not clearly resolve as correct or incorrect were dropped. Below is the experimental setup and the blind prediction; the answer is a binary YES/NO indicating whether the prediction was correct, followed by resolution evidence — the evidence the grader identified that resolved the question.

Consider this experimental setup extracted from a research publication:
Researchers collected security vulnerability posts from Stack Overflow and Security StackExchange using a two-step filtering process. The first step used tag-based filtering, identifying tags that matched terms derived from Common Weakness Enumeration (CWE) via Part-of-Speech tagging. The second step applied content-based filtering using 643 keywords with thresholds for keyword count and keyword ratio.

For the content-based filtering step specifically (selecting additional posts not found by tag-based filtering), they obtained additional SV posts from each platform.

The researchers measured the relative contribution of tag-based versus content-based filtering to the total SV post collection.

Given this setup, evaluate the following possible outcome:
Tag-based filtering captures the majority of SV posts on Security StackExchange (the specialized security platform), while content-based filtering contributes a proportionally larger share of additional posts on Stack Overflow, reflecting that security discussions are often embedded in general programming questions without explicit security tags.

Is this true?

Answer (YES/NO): NO